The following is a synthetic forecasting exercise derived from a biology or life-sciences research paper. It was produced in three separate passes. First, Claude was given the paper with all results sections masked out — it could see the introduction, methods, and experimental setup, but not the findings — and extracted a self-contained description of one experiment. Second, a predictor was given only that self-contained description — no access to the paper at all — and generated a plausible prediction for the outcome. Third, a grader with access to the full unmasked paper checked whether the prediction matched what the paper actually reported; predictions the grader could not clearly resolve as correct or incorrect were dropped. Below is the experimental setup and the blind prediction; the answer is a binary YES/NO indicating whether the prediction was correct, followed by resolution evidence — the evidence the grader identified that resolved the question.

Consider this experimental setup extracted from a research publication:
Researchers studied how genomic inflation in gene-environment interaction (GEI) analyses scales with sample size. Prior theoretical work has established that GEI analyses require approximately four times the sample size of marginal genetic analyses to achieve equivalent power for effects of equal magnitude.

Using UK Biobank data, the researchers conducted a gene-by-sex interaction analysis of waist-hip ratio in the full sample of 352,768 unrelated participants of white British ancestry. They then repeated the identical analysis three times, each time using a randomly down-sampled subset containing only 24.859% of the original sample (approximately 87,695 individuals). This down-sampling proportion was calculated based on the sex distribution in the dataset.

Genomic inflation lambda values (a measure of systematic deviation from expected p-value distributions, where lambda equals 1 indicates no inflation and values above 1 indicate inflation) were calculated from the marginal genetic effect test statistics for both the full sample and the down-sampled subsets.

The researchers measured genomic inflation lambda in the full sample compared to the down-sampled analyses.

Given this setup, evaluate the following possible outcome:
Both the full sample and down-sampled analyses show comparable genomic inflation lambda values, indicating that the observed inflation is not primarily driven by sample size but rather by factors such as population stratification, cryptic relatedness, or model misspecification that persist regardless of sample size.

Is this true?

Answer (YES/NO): NO